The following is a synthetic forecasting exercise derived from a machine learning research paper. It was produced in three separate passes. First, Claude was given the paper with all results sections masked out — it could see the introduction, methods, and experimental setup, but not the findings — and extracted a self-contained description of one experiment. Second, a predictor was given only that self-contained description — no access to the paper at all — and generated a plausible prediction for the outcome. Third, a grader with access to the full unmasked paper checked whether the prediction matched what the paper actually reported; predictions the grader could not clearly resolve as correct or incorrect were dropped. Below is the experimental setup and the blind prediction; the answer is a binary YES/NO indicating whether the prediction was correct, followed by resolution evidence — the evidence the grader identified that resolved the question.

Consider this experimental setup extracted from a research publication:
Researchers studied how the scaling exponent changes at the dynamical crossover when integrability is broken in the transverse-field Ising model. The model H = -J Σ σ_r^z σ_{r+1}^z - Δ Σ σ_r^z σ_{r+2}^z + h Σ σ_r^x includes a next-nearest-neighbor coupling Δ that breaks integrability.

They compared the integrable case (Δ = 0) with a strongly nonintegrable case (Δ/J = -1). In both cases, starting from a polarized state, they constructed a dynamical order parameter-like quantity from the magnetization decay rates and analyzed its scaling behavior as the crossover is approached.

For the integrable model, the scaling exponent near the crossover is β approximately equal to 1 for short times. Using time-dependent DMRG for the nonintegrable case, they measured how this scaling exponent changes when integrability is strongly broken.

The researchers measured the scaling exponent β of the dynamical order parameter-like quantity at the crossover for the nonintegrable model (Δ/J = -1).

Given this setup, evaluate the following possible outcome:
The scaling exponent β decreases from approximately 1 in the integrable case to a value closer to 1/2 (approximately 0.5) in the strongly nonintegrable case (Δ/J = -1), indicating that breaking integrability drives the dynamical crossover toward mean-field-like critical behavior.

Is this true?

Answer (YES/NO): NO